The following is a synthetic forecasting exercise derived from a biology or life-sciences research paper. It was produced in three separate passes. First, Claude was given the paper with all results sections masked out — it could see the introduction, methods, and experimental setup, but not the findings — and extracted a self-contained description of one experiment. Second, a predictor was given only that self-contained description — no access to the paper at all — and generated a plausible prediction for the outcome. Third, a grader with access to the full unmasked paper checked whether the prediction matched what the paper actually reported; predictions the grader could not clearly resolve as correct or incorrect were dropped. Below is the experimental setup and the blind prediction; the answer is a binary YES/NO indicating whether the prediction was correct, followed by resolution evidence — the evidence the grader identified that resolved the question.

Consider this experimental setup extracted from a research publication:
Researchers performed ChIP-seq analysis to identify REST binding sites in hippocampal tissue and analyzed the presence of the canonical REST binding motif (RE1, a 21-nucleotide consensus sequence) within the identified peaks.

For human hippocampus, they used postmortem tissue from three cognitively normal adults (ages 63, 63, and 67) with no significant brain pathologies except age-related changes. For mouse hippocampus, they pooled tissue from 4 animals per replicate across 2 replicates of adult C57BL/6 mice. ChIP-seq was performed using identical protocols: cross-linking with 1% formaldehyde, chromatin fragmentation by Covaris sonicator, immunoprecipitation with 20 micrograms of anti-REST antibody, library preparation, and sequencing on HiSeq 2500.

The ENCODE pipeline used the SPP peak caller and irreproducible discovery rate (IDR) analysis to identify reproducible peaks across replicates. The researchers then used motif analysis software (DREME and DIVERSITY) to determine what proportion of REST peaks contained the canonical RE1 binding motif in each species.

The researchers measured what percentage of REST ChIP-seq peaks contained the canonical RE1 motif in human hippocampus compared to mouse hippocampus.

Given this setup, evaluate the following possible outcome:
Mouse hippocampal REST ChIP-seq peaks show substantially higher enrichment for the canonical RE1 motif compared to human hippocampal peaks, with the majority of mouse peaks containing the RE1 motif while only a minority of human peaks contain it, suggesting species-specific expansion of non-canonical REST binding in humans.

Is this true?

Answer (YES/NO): NO